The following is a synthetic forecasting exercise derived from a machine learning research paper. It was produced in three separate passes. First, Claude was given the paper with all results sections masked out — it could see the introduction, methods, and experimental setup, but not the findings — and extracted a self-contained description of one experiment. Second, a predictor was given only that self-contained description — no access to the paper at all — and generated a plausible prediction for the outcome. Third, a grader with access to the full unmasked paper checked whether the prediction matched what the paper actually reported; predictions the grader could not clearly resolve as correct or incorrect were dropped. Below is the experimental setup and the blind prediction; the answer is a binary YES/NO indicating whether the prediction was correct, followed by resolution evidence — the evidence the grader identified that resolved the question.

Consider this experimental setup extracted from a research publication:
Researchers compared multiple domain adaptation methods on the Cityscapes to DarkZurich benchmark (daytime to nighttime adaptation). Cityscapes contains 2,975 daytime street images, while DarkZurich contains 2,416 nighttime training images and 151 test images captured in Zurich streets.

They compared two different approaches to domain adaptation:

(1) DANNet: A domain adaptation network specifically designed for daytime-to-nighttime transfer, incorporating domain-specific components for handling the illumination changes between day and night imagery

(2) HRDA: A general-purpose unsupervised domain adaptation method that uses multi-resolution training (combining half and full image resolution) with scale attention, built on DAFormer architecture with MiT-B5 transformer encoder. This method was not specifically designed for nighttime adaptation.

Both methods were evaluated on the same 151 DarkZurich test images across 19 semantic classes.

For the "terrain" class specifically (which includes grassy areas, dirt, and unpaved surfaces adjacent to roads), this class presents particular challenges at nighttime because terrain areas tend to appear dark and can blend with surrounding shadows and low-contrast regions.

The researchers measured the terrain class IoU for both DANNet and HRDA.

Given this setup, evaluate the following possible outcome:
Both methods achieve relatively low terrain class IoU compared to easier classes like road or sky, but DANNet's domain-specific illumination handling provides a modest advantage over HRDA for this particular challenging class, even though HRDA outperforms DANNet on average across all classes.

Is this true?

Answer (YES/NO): NO